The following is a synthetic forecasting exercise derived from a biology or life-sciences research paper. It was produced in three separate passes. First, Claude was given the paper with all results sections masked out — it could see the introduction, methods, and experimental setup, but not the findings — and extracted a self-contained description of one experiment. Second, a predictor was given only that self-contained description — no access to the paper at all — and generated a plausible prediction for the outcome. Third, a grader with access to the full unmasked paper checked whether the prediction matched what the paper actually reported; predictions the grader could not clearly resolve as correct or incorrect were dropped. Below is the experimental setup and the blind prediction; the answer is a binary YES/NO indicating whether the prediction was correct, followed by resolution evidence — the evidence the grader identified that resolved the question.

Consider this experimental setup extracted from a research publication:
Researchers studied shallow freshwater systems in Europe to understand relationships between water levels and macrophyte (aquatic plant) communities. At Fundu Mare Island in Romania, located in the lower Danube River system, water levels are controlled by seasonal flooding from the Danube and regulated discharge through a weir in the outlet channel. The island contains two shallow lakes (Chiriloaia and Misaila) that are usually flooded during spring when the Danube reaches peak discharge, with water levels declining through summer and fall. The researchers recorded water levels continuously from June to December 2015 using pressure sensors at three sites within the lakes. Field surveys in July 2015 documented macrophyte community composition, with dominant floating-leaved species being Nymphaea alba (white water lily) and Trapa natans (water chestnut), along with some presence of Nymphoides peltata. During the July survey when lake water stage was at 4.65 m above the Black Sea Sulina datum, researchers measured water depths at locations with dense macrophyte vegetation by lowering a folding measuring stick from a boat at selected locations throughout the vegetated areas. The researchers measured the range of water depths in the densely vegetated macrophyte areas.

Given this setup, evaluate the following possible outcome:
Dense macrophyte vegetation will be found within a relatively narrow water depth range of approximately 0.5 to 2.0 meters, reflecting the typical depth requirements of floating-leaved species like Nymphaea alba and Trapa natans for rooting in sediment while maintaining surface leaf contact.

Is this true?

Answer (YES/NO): YES